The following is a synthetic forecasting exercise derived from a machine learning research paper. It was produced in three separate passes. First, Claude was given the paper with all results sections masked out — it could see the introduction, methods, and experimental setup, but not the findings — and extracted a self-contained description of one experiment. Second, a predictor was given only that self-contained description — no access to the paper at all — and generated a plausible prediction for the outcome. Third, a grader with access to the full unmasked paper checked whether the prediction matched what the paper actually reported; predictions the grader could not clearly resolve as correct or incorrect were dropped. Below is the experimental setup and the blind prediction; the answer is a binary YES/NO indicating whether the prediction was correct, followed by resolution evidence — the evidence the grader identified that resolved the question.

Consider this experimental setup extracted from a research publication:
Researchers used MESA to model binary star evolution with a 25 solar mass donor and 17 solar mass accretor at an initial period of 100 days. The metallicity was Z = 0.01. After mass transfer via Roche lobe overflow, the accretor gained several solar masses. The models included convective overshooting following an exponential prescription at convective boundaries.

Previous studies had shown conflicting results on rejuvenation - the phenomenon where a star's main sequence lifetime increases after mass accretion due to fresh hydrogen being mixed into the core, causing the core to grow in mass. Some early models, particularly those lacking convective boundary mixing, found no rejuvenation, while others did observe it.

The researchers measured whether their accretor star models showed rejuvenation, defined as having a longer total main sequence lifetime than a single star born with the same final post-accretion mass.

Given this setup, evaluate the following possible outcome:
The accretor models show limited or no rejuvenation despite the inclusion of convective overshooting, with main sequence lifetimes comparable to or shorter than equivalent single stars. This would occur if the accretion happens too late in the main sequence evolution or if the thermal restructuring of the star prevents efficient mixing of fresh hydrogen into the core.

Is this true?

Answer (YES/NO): NO